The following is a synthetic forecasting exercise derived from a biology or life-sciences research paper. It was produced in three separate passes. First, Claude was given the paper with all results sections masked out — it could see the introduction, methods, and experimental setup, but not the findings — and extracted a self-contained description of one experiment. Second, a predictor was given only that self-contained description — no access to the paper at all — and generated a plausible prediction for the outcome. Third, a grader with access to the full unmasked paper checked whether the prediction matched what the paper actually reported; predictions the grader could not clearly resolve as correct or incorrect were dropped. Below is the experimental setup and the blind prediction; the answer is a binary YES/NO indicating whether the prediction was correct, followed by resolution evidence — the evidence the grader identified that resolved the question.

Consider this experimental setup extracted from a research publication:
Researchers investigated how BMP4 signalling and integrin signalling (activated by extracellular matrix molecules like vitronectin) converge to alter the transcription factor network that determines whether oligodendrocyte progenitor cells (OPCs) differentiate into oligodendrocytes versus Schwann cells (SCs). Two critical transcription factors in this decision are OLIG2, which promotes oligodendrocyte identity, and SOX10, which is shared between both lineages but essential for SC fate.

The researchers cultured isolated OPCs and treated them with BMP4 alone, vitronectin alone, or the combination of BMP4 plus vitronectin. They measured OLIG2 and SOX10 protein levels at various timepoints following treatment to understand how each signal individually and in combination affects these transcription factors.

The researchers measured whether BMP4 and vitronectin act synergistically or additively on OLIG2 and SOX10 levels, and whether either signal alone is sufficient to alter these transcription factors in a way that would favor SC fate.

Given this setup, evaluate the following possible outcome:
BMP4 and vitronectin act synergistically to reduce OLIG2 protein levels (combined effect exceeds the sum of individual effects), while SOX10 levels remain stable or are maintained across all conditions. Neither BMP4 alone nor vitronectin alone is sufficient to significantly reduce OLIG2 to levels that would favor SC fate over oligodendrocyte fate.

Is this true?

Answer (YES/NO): NO